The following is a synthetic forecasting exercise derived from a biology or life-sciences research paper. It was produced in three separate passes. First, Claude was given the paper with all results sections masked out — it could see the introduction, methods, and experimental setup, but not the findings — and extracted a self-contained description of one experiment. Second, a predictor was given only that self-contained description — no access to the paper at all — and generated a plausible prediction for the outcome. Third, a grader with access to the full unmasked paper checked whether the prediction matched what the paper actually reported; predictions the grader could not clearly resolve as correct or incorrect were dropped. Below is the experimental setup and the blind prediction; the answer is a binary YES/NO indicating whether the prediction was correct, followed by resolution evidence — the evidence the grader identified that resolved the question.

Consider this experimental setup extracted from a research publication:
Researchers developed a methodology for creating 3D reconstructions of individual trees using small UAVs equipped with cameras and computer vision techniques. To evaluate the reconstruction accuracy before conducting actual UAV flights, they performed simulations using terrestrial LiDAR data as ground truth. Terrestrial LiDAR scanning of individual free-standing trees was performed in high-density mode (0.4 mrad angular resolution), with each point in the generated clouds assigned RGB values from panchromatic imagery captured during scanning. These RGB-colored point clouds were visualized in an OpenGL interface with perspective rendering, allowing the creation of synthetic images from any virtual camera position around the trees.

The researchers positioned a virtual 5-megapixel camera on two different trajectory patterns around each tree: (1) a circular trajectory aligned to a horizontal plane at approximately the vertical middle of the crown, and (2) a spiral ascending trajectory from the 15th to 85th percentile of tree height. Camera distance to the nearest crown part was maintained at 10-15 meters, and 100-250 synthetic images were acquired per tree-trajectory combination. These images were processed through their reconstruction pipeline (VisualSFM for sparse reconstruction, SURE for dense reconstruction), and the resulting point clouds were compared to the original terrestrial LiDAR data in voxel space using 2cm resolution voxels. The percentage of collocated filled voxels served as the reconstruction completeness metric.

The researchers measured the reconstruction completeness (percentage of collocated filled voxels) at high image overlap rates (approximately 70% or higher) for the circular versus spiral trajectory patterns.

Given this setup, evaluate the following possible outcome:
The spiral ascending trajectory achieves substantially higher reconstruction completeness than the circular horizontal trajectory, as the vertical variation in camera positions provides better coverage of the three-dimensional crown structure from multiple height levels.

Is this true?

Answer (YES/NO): NO